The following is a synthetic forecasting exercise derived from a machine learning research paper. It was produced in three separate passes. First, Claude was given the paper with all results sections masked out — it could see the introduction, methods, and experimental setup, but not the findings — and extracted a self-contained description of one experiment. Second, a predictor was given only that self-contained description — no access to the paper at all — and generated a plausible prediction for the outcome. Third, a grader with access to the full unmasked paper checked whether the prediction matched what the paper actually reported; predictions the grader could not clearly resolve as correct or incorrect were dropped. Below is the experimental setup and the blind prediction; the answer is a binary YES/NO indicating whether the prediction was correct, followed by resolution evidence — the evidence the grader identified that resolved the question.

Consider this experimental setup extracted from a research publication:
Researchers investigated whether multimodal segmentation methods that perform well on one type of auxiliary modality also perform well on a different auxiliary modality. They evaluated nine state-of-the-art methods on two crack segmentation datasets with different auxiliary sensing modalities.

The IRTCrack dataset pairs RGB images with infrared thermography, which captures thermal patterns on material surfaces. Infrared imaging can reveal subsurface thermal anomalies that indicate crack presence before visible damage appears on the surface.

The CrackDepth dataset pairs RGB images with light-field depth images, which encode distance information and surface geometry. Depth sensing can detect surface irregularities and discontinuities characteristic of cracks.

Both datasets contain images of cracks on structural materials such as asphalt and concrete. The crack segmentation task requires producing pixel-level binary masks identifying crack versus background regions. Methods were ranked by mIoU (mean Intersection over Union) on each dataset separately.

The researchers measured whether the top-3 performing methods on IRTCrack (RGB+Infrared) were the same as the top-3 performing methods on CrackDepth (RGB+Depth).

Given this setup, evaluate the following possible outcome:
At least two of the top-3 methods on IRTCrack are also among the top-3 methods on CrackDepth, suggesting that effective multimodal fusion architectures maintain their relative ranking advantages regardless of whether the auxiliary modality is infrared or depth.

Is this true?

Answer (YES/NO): YES